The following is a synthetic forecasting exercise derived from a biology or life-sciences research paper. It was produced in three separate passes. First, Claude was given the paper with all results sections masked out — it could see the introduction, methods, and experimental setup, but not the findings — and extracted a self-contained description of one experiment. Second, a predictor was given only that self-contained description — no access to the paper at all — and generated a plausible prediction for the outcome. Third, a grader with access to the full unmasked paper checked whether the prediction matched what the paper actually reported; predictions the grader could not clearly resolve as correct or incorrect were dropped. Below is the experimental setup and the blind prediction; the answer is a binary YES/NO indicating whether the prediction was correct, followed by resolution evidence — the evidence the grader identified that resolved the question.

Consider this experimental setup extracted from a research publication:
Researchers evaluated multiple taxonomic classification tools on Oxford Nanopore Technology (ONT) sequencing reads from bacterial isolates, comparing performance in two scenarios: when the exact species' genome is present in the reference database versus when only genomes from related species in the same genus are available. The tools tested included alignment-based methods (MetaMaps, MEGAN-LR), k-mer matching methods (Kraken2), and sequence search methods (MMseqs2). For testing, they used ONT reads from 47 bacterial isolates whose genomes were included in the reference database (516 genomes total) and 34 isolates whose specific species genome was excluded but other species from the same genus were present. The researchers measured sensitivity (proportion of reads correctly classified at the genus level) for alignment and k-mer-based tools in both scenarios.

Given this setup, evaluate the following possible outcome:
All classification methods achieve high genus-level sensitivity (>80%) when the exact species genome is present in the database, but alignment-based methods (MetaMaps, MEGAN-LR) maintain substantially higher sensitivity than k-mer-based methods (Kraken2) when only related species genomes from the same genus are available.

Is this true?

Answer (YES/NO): NO